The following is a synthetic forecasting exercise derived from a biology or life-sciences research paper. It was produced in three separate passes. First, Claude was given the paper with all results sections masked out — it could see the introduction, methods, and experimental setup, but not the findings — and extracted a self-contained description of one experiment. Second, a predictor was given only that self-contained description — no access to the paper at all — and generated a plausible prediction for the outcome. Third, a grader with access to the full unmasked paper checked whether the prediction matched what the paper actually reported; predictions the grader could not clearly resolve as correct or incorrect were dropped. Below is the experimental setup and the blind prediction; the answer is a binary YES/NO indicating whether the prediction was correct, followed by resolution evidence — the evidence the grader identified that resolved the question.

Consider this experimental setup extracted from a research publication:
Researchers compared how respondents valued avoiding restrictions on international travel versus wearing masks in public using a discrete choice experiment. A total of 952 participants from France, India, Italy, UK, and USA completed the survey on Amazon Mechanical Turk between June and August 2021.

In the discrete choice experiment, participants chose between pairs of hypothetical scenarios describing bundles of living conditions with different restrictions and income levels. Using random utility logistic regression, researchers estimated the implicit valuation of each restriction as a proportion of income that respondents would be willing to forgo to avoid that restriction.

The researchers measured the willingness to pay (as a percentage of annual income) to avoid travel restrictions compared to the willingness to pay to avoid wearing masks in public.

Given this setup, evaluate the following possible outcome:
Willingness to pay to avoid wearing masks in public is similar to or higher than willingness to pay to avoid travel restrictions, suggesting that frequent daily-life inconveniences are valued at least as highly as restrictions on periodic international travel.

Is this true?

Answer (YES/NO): NO